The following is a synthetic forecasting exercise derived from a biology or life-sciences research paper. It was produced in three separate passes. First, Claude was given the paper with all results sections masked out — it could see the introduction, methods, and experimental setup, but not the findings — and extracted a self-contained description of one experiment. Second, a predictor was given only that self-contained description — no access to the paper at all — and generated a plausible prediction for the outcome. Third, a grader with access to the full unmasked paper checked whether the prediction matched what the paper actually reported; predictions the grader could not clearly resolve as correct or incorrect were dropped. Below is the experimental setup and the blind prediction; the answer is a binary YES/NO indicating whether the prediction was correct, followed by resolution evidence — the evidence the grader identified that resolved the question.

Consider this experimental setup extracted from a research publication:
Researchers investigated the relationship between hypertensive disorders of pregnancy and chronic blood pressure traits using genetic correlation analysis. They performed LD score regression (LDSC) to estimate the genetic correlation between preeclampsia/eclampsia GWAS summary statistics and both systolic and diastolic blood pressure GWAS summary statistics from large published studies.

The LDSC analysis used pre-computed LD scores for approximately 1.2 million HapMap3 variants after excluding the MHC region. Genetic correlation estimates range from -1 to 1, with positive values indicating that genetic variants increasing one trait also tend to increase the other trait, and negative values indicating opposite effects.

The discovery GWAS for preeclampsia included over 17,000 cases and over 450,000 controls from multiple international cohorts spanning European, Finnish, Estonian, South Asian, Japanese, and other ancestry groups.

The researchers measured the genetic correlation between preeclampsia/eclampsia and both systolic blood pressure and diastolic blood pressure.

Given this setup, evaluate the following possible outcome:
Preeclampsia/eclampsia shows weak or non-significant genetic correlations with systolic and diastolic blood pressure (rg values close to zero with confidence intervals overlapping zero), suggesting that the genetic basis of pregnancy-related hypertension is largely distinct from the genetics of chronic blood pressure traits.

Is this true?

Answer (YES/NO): NO